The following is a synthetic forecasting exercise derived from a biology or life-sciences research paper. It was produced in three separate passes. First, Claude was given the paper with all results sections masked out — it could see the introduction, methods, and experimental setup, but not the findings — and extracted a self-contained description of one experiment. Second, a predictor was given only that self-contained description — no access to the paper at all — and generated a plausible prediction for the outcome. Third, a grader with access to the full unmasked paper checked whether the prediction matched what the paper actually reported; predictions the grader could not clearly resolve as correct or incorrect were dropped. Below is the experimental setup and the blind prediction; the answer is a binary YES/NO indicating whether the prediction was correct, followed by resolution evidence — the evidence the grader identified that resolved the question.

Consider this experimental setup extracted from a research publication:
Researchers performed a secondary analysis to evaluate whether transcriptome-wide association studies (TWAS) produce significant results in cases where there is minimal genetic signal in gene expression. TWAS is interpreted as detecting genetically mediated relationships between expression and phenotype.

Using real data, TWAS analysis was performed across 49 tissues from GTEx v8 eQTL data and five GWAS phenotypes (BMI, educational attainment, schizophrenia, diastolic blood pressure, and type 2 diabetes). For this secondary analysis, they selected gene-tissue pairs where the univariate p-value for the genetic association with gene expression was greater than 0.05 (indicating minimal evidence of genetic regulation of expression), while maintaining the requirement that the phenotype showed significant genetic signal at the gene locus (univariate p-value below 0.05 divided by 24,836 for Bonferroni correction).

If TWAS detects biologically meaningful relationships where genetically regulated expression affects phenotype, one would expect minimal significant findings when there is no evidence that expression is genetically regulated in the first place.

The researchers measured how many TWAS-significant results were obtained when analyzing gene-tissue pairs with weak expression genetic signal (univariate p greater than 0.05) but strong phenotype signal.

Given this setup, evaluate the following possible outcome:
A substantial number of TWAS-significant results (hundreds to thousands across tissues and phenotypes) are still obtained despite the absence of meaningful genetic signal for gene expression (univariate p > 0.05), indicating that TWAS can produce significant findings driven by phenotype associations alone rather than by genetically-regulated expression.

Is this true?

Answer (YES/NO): YES